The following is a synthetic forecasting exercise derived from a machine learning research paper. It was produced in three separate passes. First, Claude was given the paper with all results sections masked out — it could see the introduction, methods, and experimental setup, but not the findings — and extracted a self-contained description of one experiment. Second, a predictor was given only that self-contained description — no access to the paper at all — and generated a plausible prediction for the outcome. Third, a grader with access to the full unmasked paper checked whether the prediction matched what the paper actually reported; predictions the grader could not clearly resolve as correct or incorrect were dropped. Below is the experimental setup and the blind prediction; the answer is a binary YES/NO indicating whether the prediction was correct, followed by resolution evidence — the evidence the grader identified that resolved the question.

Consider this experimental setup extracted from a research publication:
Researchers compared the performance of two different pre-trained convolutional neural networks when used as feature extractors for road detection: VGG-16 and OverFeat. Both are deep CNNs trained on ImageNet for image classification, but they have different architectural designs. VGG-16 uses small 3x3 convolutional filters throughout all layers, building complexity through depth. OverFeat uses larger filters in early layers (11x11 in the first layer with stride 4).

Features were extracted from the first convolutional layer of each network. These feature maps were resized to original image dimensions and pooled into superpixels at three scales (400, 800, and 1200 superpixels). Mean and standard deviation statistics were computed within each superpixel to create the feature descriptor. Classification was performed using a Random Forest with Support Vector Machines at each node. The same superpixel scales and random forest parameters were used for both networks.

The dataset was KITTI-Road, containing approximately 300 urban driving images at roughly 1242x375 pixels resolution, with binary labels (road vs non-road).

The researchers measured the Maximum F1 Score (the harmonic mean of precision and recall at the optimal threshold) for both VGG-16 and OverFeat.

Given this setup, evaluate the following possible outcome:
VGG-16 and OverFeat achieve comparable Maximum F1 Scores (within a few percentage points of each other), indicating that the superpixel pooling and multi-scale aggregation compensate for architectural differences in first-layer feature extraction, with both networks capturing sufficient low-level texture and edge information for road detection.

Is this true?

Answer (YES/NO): NO